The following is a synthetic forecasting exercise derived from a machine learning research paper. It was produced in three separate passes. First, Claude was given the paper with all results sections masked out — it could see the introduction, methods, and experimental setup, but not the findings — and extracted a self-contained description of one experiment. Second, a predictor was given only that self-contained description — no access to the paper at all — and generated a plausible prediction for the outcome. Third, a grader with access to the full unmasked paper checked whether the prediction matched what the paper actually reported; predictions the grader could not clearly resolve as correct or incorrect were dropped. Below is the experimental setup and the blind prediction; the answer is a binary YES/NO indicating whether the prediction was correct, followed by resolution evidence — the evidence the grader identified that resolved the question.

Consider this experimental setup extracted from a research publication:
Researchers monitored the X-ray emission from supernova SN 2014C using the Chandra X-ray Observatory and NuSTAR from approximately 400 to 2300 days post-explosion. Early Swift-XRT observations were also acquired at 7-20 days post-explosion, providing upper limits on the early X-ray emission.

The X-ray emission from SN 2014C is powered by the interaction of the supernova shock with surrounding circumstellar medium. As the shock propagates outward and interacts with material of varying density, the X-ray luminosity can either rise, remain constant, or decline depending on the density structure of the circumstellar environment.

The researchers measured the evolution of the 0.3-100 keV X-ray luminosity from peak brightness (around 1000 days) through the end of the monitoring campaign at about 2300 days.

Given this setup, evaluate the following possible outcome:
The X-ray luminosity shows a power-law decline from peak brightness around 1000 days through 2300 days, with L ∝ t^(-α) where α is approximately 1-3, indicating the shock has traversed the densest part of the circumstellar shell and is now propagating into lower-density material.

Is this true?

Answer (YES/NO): YES